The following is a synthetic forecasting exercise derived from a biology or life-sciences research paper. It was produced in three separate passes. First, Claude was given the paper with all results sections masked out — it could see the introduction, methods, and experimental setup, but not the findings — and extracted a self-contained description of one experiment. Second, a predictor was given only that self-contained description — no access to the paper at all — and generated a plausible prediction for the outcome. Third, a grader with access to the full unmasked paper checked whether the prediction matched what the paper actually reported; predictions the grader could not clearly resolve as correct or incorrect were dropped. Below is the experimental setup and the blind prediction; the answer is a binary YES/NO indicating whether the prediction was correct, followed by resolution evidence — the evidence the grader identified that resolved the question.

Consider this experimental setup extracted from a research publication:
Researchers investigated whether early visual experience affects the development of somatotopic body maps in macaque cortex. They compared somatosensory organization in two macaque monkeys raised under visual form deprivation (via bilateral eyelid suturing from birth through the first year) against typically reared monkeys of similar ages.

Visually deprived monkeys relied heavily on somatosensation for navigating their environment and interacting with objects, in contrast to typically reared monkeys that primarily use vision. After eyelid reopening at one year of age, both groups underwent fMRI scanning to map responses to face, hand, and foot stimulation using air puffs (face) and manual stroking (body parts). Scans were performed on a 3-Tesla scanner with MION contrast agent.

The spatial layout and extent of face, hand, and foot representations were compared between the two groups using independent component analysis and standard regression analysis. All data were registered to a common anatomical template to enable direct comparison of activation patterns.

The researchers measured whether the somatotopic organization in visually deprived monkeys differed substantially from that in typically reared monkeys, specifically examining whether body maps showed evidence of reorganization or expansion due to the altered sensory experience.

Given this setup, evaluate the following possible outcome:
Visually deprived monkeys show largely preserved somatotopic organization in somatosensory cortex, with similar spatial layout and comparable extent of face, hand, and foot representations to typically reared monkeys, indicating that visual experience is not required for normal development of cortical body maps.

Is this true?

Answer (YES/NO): YES